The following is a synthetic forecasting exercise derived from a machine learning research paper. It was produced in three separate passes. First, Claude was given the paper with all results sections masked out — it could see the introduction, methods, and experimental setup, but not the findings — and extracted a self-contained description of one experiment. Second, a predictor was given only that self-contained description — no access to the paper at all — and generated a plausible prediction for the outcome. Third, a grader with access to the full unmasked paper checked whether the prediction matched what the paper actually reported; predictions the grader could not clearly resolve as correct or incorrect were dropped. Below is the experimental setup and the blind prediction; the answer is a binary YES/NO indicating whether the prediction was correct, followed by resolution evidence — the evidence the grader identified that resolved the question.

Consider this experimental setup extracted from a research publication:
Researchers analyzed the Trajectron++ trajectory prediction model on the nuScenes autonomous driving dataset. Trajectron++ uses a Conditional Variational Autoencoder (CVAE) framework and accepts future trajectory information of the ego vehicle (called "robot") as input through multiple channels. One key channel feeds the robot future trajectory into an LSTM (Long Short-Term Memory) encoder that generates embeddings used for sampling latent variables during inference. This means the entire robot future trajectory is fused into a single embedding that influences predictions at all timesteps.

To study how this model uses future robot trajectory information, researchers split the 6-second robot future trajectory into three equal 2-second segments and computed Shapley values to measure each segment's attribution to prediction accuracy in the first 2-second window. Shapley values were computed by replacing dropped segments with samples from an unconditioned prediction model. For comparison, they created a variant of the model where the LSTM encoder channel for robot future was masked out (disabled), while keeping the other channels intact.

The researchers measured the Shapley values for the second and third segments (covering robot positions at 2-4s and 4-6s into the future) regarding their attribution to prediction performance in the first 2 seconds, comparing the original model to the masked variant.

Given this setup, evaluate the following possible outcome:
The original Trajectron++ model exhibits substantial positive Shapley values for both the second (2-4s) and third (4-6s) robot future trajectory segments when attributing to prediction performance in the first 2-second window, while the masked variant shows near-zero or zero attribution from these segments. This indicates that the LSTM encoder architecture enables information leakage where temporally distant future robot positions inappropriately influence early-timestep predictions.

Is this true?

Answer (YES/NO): YES